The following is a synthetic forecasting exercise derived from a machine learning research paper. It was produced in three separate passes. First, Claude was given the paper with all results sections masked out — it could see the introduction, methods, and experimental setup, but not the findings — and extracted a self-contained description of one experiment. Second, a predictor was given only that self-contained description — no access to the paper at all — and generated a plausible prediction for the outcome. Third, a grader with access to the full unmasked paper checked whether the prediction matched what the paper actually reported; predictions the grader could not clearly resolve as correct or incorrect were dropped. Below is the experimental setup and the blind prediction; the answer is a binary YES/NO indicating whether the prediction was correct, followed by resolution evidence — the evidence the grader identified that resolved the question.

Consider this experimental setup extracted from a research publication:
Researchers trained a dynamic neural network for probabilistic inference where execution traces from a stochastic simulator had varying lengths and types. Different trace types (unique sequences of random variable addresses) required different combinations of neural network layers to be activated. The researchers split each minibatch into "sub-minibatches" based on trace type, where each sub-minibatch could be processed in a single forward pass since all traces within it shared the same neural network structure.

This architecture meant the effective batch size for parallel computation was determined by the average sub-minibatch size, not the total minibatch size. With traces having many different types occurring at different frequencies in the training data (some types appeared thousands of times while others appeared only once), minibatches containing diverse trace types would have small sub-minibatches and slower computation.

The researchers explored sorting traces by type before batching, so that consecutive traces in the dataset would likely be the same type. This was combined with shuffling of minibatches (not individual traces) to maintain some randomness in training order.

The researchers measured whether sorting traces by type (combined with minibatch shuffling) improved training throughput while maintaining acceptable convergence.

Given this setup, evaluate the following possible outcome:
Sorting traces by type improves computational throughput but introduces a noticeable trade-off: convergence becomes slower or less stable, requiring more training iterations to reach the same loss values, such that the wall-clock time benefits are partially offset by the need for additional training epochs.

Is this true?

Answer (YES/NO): NO